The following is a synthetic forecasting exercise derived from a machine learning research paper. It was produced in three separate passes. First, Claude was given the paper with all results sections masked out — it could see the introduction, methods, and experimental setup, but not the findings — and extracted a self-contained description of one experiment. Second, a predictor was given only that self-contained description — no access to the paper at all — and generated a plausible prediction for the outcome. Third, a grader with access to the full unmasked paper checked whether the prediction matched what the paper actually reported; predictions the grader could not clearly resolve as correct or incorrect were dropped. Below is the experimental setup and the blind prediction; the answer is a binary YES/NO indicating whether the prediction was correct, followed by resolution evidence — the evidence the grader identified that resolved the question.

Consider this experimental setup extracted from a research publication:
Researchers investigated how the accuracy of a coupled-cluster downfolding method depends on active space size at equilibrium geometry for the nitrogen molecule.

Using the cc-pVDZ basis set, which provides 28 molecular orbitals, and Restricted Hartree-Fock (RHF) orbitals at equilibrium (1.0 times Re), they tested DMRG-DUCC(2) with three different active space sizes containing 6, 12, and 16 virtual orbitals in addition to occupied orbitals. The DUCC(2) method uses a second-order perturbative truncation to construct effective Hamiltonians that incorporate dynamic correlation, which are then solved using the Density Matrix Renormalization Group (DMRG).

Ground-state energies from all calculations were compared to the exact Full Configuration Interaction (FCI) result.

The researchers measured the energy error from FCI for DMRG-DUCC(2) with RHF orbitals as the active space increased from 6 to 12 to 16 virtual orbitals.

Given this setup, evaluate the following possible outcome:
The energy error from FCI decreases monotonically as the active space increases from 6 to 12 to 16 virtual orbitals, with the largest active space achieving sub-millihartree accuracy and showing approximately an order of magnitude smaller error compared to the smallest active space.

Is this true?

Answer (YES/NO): NO